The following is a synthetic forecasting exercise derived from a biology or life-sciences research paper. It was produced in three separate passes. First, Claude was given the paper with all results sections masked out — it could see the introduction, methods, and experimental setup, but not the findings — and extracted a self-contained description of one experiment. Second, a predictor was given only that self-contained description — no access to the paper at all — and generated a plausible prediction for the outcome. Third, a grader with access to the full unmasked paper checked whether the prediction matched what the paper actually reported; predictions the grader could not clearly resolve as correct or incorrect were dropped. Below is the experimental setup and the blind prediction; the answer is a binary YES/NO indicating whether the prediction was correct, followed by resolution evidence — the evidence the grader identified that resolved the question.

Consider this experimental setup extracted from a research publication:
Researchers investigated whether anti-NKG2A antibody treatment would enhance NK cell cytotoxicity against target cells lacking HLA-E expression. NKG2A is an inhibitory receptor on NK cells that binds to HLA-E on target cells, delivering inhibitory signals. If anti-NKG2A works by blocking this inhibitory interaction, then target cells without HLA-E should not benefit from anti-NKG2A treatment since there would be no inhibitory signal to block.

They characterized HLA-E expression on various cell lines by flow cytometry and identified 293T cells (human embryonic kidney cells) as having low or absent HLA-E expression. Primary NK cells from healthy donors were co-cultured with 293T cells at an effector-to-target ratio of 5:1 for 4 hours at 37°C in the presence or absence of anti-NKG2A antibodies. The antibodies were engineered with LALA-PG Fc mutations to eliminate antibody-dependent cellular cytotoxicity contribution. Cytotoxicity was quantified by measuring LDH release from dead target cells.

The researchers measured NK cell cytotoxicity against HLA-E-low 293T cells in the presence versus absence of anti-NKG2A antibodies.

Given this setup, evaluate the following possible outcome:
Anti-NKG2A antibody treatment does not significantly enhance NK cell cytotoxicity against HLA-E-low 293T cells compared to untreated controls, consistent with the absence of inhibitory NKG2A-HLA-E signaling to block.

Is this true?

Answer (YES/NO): YES